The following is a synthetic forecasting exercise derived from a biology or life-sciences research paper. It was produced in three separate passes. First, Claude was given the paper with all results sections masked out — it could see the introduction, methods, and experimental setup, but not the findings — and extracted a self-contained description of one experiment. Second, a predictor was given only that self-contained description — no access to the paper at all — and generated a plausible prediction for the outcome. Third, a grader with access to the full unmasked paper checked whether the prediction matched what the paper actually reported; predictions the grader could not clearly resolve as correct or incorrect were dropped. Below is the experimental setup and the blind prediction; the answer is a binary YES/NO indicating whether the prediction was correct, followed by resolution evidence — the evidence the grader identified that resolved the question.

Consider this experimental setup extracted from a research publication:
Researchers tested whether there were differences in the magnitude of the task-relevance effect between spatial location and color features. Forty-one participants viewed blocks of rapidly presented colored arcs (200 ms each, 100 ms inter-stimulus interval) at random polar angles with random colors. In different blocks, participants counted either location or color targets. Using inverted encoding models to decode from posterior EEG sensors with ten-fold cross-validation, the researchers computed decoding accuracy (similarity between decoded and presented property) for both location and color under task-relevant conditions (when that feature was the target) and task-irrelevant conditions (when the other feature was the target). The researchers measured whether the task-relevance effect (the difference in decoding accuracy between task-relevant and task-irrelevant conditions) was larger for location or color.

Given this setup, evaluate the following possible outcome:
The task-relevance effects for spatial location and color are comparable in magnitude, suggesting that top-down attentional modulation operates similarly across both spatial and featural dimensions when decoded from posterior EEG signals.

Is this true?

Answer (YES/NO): NO